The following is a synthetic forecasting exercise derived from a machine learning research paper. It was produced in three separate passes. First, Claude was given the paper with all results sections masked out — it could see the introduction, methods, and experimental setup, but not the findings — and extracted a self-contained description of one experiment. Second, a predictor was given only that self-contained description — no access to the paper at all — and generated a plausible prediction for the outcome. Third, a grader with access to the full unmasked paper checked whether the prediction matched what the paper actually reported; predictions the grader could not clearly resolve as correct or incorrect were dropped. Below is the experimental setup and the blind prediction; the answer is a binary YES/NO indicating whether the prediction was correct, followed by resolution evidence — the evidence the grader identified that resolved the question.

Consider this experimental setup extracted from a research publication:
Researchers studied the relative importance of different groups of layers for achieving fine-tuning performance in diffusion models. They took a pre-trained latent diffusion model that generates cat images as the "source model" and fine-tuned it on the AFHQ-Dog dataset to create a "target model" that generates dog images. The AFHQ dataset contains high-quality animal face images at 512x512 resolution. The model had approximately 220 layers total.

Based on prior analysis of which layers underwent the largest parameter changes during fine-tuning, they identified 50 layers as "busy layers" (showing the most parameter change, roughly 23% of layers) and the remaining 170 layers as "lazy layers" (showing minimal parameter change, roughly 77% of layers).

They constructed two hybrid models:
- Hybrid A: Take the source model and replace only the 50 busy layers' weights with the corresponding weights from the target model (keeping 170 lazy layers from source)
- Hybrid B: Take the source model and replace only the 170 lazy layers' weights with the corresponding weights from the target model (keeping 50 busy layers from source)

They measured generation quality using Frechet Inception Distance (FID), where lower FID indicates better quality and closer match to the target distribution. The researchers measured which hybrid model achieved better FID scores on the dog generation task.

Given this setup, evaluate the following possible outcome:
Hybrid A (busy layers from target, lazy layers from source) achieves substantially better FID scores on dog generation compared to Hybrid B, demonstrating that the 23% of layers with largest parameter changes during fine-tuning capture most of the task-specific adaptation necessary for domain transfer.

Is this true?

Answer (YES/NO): YES